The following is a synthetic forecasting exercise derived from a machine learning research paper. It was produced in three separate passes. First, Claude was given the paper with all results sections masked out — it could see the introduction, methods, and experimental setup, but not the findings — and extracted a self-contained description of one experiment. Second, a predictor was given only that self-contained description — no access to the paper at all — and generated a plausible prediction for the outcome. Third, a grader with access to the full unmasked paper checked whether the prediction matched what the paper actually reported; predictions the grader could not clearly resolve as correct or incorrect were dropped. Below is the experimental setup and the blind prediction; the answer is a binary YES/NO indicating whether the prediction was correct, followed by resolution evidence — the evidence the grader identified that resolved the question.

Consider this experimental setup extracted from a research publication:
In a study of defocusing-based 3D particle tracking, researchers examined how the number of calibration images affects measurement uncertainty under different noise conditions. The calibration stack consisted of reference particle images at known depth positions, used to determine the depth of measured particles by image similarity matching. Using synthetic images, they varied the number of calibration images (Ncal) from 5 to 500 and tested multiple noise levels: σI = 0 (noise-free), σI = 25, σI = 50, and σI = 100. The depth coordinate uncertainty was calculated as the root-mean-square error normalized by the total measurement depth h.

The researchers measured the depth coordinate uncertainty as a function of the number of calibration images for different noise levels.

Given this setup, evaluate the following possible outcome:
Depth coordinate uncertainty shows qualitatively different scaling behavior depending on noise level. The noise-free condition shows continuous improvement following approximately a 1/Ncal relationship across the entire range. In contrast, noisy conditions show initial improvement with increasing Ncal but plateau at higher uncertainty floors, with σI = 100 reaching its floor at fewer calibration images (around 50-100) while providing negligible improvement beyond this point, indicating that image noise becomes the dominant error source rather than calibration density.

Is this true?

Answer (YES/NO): NO